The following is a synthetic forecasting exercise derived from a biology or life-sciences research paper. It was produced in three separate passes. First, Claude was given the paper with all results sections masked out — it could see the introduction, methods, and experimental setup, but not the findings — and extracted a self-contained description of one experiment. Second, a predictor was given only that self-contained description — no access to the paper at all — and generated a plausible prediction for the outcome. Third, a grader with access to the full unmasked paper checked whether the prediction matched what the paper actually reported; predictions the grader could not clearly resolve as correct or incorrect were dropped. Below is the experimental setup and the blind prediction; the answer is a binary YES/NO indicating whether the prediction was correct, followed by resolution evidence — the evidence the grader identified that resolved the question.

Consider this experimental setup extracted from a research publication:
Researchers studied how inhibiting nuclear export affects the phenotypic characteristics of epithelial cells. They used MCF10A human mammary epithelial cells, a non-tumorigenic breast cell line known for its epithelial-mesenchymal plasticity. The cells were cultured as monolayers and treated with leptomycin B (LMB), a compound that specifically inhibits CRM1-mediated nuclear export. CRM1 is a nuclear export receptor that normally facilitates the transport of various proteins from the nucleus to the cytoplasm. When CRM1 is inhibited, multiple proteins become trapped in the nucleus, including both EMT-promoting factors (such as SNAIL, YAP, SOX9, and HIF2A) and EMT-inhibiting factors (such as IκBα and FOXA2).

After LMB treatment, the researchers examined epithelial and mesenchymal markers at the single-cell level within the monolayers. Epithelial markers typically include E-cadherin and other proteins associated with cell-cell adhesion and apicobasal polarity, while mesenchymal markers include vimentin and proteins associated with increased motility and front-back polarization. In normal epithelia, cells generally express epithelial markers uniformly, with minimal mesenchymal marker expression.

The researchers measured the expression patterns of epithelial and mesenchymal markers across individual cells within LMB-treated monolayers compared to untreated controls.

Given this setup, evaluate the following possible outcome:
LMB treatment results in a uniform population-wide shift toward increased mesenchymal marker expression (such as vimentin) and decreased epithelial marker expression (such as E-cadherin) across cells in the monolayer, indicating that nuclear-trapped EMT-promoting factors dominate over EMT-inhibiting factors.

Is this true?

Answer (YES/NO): NO